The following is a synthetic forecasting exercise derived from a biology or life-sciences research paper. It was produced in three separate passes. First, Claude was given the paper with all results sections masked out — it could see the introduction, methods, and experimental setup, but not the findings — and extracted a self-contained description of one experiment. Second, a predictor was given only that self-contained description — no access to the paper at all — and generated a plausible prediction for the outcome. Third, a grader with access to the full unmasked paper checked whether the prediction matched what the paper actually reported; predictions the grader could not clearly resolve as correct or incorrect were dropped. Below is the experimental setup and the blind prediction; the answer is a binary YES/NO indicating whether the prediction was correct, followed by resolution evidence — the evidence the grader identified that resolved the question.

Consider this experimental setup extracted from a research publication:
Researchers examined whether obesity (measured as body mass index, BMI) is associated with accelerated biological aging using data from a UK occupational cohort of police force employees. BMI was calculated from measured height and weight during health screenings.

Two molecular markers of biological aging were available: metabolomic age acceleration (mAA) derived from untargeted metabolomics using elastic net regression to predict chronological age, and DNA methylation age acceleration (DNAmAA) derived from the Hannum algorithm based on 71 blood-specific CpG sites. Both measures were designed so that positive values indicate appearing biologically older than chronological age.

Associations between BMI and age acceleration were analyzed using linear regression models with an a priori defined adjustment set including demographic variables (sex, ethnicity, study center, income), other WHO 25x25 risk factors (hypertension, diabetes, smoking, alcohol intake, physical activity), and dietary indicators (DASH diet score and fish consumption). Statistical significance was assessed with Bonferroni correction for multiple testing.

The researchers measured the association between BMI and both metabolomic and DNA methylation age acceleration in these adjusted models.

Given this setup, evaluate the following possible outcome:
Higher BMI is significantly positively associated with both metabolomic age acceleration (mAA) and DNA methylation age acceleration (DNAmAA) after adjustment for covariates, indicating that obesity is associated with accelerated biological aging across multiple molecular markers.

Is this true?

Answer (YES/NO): NO